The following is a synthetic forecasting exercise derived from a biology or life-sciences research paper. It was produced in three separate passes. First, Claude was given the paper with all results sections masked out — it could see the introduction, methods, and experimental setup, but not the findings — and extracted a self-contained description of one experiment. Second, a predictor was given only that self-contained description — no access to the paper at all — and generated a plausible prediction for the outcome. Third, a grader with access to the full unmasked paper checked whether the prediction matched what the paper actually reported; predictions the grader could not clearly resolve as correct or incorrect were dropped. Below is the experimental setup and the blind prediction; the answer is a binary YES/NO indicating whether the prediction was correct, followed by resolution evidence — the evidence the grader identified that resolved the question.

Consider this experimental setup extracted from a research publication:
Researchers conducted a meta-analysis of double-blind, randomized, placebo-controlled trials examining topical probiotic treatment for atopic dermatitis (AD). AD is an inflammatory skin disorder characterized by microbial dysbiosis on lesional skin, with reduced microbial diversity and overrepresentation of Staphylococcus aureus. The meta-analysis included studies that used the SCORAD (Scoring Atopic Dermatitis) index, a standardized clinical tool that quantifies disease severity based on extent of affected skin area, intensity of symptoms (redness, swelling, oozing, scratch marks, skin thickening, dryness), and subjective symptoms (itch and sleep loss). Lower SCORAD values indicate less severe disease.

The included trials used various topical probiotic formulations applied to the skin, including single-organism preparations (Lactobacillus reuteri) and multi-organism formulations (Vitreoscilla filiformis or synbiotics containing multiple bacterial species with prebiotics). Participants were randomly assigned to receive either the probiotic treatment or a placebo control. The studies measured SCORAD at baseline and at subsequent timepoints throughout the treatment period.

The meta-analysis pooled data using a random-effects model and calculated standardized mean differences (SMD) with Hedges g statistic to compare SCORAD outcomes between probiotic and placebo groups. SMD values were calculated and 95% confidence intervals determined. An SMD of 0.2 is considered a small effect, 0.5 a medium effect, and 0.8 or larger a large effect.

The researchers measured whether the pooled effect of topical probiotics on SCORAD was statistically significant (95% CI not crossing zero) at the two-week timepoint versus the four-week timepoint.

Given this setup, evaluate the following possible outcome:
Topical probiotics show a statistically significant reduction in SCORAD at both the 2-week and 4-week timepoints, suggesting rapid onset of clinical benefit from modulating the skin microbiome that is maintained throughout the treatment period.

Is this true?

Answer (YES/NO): NO